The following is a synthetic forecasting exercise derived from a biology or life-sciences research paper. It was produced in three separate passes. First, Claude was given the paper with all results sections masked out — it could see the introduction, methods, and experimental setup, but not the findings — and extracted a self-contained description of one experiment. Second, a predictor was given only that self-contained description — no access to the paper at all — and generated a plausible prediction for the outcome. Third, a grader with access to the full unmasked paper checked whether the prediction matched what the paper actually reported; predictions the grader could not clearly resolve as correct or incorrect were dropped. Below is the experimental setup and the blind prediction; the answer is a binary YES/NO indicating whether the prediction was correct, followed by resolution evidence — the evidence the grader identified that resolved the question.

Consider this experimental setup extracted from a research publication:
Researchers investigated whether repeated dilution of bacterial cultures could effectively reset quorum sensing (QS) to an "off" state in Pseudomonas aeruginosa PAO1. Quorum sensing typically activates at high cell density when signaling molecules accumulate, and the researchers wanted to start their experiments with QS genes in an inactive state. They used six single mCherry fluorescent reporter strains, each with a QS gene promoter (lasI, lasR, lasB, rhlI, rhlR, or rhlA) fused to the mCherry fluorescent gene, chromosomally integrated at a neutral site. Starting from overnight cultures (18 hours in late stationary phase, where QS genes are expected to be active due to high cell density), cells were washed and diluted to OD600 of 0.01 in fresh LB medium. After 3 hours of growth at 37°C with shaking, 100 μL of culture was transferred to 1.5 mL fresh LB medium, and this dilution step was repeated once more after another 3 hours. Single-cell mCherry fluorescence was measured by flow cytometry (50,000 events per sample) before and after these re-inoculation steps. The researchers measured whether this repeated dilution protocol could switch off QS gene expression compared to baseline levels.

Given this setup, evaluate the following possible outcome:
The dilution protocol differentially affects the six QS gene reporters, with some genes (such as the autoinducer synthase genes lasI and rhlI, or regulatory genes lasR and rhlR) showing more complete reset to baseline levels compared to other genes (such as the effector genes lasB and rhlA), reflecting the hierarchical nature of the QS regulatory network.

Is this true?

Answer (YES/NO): NO